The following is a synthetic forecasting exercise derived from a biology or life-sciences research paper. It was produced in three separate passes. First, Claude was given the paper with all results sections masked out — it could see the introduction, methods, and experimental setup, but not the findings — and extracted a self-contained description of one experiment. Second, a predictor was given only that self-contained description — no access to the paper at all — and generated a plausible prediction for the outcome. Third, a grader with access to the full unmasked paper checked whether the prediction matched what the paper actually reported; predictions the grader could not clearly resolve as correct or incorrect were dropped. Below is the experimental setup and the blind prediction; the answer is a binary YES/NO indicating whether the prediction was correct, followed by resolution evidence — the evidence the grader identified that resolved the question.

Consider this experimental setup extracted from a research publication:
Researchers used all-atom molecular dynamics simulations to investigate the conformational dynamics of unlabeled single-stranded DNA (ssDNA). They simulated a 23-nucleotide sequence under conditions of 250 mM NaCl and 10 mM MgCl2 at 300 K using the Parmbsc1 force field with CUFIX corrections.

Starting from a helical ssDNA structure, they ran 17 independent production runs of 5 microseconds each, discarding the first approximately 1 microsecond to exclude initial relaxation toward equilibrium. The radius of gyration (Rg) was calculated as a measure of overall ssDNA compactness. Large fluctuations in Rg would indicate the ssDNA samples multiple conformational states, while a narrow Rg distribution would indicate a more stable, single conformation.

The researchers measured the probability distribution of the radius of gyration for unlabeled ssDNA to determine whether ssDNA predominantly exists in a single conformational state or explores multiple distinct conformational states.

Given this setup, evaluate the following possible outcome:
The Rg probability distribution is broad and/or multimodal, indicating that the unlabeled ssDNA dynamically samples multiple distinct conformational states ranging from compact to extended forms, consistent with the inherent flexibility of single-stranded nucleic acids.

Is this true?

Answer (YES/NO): YES